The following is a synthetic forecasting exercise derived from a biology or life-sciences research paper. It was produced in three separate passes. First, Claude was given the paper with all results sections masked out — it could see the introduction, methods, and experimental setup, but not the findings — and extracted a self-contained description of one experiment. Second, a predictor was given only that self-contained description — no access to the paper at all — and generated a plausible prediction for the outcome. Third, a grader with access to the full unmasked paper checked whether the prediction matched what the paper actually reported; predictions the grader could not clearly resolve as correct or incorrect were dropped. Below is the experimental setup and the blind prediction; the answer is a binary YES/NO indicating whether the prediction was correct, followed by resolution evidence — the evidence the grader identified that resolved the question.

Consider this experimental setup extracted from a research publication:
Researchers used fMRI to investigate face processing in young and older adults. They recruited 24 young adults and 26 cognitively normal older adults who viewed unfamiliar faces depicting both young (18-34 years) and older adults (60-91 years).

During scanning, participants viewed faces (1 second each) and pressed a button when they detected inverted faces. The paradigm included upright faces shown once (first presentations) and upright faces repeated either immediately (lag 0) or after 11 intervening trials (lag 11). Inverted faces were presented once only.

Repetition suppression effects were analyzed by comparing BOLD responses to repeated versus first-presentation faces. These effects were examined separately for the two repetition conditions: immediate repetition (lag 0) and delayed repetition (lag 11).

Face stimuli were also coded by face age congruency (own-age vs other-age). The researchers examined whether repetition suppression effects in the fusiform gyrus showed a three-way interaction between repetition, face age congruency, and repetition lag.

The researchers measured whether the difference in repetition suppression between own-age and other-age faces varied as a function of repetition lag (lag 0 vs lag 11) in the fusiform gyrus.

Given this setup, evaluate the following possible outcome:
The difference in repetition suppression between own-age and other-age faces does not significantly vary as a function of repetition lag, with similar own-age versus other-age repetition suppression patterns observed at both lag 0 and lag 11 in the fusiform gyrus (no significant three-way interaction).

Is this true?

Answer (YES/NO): YES